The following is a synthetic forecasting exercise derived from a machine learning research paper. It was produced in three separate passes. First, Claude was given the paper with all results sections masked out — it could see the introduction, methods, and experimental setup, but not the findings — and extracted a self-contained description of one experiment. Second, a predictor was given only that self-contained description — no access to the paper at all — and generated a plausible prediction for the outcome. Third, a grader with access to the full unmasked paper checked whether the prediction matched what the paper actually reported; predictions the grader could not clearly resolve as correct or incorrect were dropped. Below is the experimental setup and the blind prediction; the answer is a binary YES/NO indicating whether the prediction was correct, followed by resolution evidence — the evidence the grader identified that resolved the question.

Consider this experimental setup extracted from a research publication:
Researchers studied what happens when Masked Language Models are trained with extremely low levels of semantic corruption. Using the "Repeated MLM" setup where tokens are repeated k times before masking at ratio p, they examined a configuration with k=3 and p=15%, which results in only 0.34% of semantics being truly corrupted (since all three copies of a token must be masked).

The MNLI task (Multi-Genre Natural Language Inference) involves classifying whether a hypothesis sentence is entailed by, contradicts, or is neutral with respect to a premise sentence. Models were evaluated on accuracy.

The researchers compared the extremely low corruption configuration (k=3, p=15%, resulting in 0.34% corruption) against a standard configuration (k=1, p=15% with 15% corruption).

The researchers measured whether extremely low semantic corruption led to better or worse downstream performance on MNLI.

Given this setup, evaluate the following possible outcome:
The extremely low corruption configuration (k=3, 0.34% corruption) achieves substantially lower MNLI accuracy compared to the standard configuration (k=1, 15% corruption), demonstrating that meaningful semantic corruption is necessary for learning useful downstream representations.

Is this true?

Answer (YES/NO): YES